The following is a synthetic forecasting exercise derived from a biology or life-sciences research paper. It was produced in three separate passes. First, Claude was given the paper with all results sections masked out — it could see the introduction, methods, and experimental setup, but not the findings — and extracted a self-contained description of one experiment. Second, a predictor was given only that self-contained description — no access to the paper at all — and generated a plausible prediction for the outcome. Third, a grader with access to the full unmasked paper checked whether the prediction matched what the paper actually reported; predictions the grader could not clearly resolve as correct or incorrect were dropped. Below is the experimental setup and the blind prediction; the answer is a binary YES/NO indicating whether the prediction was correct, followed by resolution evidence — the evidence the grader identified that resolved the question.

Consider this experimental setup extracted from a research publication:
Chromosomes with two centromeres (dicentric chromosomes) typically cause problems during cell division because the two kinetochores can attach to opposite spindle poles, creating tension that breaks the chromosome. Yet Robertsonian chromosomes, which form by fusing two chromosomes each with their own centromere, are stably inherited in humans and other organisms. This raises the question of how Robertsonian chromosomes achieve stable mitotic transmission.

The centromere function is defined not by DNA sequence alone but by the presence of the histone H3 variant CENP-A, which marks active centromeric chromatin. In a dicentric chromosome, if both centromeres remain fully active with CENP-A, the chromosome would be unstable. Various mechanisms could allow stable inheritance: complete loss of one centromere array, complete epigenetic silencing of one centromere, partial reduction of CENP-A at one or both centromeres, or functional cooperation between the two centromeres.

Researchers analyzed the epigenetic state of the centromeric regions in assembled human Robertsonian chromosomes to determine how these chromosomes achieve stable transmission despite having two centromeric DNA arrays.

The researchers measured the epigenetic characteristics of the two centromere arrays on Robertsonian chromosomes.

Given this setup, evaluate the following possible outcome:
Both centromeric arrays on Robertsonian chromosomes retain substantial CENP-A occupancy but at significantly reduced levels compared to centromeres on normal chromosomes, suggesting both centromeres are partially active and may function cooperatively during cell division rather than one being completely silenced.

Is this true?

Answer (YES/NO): NO